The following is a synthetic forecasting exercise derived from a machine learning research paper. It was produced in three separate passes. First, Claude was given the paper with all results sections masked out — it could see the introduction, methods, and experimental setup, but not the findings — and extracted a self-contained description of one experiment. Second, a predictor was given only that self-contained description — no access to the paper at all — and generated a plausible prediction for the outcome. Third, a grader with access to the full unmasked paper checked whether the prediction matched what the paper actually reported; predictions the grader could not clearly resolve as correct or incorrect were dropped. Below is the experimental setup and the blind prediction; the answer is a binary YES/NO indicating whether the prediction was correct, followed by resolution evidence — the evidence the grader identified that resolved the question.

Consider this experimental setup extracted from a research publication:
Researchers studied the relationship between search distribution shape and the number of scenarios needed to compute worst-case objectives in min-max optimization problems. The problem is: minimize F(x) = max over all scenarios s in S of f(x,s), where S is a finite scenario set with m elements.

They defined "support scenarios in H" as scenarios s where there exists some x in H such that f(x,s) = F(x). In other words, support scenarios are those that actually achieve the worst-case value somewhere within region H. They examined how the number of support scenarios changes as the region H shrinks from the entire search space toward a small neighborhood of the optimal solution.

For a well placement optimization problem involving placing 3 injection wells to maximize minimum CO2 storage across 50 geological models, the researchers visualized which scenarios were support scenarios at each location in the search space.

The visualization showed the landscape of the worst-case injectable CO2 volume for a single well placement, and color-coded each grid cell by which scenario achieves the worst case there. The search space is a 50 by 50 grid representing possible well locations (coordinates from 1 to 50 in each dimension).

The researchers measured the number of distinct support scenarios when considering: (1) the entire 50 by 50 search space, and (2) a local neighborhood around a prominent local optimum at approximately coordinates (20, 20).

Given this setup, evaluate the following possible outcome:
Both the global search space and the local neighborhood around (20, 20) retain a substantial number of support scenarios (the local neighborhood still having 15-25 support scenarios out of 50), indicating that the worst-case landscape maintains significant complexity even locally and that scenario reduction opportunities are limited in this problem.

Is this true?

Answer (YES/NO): NO